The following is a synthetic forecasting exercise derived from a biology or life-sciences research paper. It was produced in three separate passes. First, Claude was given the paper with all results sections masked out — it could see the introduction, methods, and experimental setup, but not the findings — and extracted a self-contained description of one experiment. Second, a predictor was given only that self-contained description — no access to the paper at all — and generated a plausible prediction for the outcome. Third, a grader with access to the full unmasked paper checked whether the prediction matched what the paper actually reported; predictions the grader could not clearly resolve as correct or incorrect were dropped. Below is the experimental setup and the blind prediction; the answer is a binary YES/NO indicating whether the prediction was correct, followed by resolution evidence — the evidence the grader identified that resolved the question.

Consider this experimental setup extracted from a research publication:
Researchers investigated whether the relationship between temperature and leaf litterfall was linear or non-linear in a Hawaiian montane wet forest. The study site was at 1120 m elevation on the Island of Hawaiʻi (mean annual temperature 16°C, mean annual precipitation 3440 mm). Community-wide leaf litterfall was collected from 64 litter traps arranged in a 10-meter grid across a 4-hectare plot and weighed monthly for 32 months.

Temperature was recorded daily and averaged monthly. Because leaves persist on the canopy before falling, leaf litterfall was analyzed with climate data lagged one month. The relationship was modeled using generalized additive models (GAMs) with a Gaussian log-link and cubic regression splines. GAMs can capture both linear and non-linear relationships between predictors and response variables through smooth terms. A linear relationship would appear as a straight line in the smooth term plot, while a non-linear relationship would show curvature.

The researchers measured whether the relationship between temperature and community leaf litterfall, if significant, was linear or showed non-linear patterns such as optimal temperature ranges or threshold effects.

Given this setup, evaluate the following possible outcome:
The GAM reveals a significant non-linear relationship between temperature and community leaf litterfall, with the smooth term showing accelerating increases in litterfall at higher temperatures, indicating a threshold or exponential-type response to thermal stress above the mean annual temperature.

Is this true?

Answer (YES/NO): NO